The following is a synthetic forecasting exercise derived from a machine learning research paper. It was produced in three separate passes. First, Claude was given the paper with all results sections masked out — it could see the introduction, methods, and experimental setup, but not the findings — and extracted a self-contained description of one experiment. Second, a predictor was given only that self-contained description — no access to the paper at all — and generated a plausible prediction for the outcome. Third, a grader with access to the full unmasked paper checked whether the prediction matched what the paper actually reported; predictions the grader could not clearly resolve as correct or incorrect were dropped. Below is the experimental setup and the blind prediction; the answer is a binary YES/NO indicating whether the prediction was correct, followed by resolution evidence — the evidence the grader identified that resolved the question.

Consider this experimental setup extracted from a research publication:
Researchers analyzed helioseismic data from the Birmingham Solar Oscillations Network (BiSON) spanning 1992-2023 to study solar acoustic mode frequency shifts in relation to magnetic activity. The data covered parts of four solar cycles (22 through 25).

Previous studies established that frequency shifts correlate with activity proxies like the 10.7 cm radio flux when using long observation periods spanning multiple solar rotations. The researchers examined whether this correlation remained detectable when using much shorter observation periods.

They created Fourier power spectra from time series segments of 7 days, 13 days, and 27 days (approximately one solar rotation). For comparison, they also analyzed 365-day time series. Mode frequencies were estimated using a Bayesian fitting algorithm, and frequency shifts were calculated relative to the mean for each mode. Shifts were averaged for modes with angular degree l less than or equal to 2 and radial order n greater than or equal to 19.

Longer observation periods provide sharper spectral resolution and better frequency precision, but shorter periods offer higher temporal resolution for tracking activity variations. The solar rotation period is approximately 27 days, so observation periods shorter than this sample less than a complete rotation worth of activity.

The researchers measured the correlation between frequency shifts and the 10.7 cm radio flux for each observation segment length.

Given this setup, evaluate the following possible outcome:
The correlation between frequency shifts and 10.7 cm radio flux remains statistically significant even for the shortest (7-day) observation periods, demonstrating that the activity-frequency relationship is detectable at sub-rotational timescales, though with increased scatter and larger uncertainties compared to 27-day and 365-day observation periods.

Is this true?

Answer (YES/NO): YES